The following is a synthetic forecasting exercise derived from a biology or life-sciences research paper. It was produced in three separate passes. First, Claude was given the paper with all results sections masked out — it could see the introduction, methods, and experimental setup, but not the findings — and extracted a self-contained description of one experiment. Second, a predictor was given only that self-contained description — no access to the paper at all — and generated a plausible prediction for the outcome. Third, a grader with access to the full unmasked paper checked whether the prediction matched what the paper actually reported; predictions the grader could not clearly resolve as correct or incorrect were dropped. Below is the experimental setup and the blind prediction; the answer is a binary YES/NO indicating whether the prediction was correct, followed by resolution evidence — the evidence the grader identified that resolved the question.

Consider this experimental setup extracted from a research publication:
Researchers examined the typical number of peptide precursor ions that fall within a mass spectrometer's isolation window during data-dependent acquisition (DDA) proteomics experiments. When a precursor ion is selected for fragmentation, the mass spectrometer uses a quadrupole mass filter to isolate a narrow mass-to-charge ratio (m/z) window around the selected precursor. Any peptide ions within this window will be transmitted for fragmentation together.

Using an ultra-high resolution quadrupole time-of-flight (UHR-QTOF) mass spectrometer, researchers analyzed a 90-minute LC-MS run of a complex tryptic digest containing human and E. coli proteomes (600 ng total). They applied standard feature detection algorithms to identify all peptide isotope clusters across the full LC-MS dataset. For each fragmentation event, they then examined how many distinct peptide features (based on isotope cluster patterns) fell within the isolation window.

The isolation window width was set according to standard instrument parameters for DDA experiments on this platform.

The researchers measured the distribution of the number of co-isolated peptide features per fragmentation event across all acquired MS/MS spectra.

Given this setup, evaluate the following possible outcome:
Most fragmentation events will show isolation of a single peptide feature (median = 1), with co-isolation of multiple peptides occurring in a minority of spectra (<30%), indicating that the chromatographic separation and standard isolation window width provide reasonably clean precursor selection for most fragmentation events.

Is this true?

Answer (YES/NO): NO